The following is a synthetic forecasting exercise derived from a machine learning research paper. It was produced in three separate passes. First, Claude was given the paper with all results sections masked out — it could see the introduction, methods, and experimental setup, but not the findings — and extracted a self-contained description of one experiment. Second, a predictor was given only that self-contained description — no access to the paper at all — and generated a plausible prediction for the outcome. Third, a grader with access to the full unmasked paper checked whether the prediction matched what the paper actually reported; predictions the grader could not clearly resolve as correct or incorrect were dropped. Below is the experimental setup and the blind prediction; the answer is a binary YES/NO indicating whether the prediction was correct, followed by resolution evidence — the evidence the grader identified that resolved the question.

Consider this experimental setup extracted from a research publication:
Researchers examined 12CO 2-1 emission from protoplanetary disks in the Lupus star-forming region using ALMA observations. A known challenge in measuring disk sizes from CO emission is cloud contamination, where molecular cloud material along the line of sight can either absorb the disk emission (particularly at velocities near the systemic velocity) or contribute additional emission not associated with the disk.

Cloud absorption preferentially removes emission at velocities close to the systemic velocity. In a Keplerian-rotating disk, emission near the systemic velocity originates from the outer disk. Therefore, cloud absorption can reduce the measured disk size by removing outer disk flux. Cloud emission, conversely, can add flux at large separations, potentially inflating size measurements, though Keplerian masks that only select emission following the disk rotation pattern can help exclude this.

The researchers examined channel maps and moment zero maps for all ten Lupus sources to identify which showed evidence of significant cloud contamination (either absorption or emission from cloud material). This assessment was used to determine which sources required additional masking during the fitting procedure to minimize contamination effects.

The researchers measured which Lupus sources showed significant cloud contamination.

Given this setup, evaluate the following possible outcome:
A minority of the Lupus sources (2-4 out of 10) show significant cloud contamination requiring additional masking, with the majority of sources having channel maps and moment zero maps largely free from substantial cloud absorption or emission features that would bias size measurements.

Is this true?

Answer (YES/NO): YES